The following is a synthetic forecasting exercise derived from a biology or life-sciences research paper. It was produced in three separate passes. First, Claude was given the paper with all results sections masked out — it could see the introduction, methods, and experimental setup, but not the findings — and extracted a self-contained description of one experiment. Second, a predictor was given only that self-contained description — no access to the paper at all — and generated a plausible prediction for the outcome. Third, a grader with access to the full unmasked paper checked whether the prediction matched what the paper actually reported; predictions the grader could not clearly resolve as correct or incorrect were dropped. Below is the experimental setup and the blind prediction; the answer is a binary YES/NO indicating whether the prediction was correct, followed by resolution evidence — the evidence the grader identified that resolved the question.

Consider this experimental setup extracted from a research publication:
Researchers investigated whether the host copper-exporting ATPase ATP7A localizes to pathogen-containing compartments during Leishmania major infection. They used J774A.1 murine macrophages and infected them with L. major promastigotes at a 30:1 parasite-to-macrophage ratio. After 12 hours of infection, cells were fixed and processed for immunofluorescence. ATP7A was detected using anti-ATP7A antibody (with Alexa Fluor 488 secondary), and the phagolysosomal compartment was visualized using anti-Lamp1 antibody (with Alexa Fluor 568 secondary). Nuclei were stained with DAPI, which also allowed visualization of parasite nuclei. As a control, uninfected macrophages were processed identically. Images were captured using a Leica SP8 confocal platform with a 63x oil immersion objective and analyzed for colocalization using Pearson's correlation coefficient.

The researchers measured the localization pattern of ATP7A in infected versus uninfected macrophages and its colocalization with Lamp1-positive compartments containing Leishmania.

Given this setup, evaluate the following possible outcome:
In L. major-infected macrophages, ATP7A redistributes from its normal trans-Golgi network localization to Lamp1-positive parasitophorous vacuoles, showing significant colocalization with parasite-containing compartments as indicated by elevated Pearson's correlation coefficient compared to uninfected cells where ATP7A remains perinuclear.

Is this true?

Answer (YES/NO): YES